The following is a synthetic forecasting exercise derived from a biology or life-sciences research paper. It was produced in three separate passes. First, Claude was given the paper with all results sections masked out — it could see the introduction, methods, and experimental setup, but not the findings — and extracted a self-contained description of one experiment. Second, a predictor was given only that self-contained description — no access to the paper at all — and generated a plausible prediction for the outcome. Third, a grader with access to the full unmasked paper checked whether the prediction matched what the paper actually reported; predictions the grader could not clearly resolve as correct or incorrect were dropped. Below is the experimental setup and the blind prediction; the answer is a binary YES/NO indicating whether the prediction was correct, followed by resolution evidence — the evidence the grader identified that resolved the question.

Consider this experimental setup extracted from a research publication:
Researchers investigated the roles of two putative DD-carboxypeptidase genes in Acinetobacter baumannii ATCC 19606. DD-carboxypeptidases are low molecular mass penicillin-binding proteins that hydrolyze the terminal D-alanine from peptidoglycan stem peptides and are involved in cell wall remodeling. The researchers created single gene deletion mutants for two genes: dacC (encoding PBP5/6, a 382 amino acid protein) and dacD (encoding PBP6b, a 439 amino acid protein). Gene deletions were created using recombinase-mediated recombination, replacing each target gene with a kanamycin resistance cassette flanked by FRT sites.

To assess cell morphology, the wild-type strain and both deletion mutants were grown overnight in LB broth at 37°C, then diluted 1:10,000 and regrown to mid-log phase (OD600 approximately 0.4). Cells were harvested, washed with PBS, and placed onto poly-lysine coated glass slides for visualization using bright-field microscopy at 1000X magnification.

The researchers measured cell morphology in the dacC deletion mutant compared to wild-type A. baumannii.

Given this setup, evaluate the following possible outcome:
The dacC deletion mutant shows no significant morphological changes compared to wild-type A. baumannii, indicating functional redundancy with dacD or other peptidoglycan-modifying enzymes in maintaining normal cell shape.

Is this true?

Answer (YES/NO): NO